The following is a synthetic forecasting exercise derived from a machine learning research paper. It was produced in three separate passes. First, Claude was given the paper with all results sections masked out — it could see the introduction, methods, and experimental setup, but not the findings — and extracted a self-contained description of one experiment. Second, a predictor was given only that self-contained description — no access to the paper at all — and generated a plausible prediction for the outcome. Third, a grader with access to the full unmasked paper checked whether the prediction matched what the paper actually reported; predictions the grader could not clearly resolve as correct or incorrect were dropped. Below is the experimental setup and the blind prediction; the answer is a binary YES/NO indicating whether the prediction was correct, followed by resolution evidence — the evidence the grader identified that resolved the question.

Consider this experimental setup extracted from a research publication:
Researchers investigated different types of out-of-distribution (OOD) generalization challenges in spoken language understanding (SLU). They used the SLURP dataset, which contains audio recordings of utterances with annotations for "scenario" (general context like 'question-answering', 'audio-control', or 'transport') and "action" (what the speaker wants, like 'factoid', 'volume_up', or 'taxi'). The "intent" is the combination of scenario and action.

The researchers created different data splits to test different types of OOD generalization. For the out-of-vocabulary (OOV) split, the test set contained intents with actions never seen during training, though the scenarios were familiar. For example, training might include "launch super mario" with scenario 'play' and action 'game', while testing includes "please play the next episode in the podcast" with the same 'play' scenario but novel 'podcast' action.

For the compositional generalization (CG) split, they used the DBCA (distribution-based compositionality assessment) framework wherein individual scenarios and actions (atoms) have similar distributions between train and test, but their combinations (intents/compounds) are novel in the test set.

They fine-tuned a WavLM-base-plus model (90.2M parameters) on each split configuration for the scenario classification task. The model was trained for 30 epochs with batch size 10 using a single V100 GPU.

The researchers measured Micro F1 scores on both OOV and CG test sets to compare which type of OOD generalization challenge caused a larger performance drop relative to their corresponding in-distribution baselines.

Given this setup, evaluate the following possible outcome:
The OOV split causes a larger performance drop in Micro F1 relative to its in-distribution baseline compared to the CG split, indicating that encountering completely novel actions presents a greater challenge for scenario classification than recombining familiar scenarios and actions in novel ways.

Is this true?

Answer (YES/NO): YES